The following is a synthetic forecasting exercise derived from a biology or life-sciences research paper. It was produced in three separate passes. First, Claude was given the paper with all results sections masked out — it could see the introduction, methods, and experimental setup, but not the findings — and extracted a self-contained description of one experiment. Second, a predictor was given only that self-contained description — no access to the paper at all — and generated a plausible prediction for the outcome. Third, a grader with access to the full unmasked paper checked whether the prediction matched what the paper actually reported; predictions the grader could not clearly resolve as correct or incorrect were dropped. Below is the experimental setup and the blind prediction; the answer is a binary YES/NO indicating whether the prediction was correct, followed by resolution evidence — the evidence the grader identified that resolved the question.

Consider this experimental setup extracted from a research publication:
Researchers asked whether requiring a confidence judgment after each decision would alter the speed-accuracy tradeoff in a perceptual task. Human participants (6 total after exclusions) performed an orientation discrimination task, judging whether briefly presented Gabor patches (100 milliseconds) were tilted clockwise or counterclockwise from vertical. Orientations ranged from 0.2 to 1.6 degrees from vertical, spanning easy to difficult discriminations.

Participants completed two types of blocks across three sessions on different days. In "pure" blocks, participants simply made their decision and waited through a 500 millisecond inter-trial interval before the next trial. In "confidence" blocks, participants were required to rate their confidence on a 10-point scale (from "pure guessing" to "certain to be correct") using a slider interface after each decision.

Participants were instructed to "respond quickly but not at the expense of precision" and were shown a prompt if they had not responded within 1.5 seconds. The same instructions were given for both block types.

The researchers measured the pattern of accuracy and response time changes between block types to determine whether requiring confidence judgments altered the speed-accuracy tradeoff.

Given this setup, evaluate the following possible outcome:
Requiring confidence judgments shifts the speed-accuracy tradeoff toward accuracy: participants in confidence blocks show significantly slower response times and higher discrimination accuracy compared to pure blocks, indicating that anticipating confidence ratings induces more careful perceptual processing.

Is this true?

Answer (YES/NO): YES